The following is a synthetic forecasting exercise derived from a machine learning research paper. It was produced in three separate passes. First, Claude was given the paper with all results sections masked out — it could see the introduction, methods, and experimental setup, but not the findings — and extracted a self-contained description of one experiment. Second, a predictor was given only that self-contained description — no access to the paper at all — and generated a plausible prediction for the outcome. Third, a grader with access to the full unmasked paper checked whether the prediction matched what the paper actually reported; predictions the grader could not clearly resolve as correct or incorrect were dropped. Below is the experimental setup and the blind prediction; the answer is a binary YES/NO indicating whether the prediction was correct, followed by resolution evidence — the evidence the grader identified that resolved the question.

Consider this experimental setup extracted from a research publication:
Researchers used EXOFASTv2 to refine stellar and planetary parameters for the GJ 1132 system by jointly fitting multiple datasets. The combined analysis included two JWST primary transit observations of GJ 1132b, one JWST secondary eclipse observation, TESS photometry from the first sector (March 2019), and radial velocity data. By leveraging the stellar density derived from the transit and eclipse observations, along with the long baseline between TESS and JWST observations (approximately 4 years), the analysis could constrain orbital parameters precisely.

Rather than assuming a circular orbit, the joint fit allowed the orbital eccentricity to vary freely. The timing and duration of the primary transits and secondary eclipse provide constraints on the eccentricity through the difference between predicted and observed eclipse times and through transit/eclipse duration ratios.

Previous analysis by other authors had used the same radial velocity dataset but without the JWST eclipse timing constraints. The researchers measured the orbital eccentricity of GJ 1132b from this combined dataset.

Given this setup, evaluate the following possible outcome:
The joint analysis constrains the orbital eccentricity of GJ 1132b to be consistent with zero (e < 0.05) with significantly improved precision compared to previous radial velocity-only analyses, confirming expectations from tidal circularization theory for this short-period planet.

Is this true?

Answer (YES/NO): NO